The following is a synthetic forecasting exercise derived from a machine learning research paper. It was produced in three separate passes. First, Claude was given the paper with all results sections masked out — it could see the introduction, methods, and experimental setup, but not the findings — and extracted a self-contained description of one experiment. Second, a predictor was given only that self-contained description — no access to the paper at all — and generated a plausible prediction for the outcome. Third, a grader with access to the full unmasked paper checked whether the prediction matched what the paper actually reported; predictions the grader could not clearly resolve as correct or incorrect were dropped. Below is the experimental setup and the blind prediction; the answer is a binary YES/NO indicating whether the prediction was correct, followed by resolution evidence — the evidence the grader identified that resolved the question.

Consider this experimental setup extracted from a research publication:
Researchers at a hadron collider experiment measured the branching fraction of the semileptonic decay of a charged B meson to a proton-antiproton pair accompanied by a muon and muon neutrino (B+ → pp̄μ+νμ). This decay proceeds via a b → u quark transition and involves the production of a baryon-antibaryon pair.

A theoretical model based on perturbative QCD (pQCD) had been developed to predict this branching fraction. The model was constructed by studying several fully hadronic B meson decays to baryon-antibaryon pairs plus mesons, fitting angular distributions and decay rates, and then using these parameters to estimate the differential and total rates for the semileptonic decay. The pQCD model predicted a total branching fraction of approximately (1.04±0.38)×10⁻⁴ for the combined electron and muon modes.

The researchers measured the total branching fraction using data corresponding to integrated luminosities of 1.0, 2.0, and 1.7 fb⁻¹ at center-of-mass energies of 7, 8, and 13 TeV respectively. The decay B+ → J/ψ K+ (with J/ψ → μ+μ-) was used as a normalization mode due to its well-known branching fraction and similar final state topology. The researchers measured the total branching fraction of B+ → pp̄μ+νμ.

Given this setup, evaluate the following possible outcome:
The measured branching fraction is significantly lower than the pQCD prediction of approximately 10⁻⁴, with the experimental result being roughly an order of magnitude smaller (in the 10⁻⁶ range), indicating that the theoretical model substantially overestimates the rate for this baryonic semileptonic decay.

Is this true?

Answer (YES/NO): YES